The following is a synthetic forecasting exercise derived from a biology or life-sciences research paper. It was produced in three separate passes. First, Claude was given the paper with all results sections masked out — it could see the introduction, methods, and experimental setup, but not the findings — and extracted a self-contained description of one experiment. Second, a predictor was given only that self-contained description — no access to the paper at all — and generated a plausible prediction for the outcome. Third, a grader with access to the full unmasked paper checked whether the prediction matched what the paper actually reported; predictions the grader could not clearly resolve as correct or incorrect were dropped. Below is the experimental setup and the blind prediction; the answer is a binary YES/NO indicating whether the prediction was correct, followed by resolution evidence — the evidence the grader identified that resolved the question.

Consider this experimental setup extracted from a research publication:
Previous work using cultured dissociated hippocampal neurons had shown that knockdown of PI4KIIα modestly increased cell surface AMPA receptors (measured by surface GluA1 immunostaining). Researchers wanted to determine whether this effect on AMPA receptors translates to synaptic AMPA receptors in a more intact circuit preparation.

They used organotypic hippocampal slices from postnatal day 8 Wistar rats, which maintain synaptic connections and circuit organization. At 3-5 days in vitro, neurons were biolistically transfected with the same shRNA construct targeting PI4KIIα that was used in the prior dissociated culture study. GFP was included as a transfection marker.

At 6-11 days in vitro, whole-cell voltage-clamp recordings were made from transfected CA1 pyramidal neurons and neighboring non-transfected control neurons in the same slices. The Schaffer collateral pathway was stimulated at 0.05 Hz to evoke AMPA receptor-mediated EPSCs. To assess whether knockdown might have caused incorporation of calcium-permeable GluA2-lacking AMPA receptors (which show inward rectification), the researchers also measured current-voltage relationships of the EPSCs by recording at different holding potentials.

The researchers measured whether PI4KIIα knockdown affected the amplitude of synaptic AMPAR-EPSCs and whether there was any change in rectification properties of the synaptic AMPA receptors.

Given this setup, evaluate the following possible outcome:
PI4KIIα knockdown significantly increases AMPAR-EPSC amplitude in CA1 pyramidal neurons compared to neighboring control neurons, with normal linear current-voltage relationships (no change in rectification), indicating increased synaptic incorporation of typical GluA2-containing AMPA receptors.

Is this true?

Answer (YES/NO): NO